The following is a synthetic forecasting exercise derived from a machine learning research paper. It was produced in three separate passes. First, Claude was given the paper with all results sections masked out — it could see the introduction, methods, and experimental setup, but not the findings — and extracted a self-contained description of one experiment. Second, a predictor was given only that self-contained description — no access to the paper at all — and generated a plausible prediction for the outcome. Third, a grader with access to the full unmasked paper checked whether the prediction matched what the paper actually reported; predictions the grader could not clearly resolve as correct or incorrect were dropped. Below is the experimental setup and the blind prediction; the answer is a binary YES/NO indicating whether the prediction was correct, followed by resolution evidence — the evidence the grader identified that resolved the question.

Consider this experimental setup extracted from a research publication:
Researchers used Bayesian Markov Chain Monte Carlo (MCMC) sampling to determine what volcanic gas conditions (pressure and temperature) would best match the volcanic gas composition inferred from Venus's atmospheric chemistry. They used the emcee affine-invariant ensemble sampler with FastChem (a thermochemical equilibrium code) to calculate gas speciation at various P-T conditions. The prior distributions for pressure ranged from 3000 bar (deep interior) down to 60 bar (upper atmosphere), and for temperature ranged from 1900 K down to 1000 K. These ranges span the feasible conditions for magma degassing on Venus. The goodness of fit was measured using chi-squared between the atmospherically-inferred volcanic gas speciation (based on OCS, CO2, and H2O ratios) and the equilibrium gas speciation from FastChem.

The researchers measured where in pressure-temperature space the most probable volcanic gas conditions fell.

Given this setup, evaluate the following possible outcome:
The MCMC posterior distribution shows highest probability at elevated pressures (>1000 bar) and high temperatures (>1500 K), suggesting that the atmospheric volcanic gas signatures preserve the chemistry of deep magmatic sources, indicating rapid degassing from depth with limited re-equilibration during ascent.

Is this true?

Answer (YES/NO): NO